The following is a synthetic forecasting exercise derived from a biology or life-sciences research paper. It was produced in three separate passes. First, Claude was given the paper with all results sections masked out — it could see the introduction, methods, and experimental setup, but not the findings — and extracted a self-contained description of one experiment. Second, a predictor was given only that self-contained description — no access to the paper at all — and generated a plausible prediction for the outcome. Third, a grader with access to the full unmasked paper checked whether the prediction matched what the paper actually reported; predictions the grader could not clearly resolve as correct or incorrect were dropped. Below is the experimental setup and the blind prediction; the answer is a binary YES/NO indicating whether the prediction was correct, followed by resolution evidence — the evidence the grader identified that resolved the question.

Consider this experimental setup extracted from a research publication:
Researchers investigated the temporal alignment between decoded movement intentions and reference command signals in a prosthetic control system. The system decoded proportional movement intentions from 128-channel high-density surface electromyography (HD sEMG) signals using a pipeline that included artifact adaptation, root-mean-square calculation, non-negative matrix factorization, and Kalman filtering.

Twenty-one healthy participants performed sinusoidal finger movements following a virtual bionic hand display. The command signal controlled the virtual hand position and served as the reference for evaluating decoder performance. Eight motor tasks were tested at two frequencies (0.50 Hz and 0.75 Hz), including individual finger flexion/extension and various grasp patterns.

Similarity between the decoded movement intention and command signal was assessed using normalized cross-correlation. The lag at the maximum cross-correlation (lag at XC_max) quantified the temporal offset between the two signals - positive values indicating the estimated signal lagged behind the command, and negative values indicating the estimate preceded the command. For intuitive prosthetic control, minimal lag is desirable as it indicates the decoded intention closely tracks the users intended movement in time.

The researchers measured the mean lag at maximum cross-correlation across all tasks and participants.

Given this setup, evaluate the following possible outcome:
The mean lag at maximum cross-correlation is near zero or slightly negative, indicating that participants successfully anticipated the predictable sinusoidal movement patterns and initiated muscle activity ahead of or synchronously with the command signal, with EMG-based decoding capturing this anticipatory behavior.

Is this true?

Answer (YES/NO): YES